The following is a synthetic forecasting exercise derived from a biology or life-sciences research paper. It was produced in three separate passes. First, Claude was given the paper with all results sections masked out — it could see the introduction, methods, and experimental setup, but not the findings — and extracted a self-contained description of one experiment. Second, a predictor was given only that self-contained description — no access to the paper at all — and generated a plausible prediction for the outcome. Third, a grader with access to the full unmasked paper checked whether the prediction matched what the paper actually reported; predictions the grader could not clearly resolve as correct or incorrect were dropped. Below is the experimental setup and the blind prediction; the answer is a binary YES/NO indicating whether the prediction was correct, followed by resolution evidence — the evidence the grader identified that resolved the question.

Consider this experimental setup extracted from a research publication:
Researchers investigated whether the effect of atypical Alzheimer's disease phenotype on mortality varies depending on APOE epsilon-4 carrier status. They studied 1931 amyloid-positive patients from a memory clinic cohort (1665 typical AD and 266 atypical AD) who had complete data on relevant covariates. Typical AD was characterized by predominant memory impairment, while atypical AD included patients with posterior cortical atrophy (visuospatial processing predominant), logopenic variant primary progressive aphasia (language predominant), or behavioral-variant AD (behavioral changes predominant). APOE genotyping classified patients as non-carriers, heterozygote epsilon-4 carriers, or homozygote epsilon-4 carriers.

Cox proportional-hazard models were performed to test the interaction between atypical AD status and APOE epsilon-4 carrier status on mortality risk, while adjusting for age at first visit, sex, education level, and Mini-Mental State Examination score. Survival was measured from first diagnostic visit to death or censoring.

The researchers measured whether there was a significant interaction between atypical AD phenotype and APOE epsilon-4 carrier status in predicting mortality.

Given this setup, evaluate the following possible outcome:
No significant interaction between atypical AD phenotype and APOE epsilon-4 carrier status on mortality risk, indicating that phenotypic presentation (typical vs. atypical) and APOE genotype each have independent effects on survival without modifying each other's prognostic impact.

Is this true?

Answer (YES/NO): YES